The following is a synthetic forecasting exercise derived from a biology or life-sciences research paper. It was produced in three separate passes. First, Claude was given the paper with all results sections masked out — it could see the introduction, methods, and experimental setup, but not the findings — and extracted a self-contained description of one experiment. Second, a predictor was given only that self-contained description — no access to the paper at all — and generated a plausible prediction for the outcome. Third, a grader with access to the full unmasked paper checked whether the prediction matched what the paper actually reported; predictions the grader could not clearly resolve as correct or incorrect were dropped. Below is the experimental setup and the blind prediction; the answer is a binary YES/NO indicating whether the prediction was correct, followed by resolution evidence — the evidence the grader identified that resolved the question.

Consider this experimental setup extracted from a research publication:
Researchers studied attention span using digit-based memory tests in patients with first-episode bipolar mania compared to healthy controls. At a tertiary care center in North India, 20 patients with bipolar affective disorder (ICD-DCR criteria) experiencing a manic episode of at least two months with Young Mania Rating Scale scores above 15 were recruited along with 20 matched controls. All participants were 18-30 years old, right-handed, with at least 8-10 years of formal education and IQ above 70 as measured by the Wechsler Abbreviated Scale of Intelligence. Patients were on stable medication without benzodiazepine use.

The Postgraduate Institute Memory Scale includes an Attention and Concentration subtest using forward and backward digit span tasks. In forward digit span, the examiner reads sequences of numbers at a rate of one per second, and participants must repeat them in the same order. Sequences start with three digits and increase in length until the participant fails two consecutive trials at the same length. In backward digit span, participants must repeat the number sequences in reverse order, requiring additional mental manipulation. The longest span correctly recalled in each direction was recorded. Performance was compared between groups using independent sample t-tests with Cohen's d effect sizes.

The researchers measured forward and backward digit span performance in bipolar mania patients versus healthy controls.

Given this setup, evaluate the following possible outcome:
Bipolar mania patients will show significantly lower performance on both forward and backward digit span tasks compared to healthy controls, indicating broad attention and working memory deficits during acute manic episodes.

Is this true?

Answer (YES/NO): NO